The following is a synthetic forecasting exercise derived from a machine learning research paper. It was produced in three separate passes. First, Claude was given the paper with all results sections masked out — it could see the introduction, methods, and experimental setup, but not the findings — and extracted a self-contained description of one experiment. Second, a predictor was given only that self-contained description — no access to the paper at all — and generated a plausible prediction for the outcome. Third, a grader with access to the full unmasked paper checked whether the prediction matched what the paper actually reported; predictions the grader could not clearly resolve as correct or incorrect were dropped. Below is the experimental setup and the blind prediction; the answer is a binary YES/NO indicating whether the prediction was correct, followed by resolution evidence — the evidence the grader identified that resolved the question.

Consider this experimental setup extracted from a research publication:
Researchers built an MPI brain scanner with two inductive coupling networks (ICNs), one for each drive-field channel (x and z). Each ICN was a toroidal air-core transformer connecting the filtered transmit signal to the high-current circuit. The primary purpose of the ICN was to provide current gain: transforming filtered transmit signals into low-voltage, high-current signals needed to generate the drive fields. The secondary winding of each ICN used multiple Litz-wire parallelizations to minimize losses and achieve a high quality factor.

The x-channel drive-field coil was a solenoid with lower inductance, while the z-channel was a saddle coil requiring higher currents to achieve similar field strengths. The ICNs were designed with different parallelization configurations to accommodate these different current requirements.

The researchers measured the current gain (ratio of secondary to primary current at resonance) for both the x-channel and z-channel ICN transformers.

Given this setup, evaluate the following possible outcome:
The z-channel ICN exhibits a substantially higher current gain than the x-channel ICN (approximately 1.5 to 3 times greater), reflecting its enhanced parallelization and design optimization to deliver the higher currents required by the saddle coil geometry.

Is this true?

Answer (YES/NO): NO